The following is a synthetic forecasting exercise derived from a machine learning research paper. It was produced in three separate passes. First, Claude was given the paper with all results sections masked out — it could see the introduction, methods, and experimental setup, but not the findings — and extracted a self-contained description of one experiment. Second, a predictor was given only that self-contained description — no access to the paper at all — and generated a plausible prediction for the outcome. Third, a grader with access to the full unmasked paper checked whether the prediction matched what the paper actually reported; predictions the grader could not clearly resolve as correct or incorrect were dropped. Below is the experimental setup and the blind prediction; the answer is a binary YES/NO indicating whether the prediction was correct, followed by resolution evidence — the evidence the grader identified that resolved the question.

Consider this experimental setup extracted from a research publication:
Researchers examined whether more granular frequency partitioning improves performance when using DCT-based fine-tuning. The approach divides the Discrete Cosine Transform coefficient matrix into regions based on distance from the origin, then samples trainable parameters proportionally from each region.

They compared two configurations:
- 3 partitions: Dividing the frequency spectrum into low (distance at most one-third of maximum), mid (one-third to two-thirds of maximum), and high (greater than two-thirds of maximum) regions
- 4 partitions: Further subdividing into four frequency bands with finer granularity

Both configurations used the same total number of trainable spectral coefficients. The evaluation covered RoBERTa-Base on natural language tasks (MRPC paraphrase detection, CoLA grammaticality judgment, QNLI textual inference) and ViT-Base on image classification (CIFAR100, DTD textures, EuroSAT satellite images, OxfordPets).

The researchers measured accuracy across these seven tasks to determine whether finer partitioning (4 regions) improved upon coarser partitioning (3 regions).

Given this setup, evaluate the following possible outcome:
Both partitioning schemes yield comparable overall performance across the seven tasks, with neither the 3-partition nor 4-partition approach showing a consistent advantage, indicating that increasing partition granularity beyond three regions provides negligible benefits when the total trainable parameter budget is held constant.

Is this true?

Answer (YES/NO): NO